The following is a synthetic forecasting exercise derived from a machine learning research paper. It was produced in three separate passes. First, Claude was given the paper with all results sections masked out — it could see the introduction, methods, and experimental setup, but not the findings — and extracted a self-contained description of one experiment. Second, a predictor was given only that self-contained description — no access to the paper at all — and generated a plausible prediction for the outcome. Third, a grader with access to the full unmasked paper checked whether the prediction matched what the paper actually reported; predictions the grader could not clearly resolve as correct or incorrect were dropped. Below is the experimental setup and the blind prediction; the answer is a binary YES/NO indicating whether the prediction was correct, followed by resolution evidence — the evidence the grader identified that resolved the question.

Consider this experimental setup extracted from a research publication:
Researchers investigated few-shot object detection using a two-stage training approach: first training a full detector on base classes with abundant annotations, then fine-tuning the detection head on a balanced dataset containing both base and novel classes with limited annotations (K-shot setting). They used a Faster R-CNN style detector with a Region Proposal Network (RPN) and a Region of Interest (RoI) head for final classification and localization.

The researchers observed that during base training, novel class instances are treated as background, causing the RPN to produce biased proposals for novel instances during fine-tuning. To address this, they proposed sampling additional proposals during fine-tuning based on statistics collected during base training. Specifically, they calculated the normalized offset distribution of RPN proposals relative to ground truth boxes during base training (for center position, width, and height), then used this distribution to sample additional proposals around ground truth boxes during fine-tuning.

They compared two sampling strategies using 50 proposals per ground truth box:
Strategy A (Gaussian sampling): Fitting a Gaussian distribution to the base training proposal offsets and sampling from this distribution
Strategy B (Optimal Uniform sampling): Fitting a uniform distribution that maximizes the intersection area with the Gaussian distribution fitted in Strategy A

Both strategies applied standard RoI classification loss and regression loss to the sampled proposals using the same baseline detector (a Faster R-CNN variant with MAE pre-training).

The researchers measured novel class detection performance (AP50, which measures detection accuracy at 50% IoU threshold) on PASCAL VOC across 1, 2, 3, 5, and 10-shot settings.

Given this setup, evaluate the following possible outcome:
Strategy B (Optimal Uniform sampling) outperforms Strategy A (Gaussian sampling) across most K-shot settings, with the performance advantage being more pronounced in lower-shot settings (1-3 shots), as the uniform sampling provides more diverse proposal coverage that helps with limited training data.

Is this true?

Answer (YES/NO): NO